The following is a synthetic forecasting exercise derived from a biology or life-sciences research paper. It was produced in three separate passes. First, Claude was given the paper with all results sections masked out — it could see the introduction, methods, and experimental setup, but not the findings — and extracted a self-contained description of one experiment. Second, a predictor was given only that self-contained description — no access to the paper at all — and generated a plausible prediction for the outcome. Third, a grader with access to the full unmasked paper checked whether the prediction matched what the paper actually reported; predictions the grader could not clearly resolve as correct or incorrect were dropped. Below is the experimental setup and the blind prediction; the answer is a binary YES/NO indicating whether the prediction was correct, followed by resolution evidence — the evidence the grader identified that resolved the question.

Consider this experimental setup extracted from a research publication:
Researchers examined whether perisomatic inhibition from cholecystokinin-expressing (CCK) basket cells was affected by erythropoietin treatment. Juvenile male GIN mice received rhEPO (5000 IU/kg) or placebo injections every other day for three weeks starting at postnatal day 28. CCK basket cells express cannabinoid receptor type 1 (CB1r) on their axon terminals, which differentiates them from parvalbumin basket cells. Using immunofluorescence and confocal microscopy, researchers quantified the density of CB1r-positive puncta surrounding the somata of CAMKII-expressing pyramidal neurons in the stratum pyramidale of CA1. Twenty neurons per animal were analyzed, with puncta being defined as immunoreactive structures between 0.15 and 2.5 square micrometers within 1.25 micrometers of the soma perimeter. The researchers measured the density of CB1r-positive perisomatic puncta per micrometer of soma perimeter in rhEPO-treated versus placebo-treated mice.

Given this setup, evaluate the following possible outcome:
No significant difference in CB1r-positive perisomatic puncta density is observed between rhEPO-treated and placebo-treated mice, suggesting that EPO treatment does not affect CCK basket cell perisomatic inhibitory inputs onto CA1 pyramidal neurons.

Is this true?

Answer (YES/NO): NO